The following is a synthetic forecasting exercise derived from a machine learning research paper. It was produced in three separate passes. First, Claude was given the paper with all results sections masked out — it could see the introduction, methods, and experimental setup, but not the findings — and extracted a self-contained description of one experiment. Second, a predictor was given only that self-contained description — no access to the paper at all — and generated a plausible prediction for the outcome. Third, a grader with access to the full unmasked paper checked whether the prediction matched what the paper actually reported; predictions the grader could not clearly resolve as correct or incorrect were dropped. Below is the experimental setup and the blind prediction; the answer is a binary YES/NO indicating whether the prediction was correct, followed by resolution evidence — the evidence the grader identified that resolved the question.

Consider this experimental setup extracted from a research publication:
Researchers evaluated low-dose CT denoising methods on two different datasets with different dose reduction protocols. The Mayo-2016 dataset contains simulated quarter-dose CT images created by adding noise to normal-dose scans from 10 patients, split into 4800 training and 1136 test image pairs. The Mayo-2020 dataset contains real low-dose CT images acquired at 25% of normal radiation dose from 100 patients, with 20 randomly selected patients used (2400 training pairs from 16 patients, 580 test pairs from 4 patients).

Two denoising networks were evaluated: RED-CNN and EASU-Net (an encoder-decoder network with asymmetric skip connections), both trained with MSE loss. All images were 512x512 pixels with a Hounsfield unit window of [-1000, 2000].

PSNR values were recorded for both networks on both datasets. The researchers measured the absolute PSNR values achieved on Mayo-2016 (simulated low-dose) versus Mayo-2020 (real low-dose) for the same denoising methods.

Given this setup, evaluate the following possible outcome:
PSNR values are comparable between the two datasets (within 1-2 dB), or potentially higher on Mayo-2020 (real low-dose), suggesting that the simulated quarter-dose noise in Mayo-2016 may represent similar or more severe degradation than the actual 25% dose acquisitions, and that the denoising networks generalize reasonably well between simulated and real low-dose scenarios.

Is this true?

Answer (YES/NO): NO